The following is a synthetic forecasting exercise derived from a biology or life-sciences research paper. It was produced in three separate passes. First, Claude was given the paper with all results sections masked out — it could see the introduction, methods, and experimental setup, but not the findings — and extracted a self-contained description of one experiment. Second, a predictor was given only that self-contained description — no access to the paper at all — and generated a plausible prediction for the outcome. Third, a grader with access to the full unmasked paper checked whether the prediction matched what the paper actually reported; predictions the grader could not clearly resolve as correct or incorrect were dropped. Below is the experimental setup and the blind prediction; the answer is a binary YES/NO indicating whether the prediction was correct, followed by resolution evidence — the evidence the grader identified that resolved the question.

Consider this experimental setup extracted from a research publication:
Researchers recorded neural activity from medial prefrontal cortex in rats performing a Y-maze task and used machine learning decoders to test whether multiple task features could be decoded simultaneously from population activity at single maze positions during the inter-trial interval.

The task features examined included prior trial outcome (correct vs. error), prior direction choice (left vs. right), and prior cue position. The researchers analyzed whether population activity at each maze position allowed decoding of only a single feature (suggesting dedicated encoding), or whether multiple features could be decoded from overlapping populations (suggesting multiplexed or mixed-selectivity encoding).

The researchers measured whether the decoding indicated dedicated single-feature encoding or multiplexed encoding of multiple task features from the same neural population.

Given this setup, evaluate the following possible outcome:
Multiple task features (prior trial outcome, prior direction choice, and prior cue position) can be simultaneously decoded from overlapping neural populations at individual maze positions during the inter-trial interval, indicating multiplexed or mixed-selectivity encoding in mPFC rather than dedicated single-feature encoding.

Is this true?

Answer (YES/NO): YES